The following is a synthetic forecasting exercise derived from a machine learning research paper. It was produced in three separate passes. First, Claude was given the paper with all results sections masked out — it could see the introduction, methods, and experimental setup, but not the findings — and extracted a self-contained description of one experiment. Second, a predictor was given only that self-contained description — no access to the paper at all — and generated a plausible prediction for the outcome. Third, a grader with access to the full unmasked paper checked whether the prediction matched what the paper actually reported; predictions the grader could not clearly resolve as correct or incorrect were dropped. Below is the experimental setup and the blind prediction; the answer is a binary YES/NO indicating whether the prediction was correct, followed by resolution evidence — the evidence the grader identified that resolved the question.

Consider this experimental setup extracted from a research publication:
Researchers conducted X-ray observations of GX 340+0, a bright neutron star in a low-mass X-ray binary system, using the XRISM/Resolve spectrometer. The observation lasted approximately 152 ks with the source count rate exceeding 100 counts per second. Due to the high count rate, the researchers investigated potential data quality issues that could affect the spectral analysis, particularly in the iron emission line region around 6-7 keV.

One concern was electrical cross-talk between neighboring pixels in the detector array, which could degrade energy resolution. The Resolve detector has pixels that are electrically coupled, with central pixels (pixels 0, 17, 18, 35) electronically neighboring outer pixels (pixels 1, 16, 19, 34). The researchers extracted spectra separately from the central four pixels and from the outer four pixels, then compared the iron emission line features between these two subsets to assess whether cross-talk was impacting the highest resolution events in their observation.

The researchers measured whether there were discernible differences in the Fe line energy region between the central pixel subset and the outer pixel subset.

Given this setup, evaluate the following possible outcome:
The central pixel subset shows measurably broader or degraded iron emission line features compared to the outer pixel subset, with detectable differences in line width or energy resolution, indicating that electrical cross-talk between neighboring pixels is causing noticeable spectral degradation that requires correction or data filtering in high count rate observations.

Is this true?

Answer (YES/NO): NO